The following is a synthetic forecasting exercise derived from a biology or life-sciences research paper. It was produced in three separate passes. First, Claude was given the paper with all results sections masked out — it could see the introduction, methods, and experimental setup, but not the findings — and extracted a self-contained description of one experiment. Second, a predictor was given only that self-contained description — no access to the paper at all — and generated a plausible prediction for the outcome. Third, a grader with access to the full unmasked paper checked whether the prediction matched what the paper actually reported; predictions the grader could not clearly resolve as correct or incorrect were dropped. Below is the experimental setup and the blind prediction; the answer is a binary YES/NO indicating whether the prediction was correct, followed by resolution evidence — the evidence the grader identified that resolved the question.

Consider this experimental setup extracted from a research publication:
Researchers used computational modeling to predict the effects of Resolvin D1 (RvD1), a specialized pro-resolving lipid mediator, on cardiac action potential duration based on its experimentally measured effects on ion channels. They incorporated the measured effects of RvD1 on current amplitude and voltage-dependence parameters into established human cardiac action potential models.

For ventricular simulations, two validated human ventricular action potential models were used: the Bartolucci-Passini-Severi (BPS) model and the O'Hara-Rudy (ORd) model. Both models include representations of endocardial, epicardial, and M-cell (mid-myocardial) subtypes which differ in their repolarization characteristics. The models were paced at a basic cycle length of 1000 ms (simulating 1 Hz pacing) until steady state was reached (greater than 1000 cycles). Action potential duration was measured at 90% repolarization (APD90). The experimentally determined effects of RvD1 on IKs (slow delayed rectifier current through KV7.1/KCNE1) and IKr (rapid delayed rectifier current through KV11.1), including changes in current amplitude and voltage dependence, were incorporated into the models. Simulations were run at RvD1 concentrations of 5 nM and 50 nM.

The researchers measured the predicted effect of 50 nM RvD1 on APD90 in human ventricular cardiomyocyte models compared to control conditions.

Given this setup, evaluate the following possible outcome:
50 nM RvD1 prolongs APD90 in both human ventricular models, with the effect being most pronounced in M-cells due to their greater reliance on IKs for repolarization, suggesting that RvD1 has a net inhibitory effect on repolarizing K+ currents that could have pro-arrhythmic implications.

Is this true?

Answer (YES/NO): NO